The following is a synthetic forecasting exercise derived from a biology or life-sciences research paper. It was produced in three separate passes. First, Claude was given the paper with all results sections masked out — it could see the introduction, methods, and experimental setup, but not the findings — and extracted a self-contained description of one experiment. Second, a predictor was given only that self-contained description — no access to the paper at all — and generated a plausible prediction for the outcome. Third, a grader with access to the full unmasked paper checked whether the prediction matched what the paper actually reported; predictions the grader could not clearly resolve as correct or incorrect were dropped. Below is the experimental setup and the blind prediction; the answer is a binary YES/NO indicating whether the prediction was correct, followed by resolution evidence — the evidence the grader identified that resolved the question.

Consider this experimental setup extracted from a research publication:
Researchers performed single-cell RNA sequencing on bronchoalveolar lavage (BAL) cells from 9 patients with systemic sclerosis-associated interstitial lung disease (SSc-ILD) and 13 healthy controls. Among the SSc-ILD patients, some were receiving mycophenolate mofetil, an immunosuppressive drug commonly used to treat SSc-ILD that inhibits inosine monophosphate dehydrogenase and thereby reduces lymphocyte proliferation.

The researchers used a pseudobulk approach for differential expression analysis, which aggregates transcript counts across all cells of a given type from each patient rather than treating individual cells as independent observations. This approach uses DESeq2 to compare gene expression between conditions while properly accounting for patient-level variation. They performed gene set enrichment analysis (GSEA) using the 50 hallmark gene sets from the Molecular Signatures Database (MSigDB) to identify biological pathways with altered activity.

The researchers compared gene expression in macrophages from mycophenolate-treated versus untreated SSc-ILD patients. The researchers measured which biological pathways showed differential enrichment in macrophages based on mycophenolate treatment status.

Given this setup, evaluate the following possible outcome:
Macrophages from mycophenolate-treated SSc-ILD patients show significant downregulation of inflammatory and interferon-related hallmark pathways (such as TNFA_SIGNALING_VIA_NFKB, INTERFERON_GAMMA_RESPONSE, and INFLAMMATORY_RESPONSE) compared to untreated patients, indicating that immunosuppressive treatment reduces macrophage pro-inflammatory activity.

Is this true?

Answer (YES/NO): YES